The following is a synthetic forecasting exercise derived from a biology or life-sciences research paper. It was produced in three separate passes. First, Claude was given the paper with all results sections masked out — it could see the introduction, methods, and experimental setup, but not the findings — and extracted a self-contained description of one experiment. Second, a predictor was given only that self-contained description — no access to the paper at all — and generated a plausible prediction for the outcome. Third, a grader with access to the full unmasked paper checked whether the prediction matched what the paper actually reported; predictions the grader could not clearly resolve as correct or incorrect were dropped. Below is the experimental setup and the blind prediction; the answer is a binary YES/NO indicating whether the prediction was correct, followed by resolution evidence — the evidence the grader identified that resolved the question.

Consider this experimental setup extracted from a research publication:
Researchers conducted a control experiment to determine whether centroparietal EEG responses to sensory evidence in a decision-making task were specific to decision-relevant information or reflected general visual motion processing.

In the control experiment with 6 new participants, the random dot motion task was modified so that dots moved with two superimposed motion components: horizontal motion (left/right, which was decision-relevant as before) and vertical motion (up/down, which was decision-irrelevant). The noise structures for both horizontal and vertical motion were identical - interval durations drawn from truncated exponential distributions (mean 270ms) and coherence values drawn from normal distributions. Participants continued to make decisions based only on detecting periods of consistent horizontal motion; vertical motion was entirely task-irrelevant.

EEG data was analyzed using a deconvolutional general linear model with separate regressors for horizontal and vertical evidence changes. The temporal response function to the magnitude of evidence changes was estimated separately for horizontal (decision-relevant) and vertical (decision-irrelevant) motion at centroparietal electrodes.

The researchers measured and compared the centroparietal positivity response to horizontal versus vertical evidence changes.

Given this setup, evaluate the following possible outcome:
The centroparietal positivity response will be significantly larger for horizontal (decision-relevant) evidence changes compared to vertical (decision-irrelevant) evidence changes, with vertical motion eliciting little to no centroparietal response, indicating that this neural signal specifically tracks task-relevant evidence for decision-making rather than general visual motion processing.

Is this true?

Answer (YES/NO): YES